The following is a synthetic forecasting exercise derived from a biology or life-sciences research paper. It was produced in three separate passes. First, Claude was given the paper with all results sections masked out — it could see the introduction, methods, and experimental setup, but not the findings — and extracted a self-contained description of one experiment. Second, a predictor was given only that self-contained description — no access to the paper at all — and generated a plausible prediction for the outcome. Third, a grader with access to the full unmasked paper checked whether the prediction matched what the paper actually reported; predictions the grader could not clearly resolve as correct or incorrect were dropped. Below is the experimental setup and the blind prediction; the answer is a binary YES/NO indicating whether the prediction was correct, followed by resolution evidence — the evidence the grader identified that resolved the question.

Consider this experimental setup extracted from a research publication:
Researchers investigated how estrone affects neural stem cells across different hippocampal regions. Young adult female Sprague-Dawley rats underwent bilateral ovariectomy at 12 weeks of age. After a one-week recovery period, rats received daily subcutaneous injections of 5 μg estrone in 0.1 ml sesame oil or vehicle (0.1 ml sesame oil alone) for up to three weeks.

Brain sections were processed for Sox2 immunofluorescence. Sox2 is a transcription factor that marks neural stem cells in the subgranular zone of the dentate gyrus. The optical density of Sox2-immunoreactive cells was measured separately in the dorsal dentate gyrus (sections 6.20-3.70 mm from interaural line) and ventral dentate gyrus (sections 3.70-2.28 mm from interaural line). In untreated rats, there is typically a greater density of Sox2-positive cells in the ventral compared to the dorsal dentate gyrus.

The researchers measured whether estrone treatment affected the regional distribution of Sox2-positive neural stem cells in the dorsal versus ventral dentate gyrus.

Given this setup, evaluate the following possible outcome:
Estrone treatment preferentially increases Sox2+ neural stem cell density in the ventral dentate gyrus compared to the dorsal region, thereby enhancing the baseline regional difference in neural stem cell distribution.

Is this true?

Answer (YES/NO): NO